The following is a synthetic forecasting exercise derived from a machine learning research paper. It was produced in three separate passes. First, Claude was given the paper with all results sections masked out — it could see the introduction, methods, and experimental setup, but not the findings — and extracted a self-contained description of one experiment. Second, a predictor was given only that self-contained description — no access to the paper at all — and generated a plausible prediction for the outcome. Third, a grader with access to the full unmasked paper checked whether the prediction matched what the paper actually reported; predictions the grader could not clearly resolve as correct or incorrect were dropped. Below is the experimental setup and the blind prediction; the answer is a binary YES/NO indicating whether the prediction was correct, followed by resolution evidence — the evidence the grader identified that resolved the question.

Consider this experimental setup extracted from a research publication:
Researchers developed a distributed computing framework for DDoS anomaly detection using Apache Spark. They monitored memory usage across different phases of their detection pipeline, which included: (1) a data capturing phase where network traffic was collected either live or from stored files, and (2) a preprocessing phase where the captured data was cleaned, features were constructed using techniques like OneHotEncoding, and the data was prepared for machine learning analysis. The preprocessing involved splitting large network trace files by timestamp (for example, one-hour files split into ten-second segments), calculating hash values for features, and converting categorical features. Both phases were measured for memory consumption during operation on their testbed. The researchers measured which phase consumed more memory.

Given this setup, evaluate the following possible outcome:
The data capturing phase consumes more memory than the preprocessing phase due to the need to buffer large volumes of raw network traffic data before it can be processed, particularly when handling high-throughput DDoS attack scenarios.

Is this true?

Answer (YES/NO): YES